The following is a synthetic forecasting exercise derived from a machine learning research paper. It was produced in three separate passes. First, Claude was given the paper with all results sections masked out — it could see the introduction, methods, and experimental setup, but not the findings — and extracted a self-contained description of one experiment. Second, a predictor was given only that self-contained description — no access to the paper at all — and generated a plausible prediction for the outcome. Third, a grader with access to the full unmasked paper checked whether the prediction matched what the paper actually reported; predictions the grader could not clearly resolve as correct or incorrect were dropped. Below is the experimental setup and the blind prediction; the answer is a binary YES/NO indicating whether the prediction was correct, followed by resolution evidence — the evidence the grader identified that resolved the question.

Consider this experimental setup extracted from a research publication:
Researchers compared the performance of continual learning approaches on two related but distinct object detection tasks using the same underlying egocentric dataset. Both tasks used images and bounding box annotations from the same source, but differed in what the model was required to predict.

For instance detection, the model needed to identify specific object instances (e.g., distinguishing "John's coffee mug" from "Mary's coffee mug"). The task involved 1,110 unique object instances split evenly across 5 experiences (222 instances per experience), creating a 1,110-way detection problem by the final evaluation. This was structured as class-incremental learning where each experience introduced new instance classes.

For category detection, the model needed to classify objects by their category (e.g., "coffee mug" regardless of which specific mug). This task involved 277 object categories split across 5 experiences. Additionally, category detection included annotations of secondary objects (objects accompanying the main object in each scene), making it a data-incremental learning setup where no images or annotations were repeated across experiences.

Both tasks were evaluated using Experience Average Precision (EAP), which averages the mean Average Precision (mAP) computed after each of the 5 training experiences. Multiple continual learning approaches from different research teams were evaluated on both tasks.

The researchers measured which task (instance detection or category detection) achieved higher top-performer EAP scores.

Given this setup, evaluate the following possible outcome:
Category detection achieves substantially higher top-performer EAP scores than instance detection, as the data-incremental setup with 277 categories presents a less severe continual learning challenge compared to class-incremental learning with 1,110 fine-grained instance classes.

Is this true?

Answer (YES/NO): NO